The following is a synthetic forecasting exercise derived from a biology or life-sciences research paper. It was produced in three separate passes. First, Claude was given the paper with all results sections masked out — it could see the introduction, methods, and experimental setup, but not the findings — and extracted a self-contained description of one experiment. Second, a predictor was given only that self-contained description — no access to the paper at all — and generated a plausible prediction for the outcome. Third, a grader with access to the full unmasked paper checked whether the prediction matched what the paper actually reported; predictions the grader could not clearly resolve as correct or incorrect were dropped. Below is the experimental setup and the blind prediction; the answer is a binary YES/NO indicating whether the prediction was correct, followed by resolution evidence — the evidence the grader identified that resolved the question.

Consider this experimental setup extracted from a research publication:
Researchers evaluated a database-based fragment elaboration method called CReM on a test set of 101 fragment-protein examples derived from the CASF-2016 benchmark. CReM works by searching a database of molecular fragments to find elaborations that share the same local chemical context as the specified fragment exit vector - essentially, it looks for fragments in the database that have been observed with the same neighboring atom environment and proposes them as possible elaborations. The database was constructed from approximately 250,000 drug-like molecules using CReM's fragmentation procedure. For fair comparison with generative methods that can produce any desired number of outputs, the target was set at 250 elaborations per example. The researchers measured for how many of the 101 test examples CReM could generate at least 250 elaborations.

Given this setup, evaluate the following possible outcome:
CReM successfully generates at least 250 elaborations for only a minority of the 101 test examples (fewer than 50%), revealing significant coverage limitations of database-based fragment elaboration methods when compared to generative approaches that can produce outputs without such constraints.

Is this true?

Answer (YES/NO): YES